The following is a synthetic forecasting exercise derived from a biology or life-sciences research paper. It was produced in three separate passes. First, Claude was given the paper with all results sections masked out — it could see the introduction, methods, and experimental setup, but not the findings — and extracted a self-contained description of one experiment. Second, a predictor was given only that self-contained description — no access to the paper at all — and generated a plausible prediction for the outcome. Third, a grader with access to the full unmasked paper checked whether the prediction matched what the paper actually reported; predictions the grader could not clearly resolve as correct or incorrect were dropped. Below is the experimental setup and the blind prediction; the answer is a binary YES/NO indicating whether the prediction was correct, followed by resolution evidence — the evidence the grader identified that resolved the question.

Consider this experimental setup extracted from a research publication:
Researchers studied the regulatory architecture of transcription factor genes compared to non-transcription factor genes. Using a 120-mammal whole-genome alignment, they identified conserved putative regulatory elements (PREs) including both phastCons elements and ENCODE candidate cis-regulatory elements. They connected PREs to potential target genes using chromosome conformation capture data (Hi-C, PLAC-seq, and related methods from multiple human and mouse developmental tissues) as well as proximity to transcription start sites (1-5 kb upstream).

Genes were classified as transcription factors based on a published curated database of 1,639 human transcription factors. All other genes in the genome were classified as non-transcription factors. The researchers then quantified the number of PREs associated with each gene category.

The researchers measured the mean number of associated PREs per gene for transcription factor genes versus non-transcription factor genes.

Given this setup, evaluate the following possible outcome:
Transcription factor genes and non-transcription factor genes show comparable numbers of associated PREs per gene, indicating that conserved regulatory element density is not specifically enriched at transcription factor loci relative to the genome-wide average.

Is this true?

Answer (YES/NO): NO